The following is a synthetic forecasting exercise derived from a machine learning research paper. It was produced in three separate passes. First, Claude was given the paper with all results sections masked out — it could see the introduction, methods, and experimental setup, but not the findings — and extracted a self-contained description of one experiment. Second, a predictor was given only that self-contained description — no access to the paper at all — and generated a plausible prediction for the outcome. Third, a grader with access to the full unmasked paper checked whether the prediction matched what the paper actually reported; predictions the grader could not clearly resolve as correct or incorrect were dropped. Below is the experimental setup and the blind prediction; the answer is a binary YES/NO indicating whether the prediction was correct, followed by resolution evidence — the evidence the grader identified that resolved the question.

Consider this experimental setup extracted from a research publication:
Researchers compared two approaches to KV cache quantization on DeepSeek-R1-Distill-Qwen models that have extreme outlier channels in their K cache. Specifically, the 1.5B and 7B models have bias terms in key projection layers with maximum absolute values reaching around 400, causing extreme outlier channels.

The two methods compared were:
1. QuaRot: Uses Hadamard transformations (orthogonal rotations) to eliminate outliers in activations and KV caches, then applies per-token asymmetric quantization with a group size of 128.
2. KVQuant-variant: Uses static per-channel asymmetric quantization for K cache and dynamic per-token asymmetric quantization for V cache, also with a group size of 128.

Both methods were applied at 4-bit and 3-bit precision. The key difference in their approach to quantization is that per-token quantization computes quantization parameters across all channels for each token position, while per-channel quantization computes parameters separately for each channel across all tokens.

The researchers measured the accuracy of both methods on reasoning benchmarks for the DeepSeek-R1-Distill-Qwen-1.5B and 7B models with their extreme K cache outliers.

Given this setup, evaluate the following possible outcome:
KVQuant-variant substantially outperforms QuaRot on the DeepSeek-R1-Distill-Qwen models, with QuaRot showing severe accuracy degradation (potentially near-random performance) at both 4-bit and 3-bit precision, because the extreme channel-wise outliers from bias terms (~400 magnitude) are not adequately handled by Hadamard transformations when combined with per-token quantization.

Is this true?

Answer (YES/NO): YES